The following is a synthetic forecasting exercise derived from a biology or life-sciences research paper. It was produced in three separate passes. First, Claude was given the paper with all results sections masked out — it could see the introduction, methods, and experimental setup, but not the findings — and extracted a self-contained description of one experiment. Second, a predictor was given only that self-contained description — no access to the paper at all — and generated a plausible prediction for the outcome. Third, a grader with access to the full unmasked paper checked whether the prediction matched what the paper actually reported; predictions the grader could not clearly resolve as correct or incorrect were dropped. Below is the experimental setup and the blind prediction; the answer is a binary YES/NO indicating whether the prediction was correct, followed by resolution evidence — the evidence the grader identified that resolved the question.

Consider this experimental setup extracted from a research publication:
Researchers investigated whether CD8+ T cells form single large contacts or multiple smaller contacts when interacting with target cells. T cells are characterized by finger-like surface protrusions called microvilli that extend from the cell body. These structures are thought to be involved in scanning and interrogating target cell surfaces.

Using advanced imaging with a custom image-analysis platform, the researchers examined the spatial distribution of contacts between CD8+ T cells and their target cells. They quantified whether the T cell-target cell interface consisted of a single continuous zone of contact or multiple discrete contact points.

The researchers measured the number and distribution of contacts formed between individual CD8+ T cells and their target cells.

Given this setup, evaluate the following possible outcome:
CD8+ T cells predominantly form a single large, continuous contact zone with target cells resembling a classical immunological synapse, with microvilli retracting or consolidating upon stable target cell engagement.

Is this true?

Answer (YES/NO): NO